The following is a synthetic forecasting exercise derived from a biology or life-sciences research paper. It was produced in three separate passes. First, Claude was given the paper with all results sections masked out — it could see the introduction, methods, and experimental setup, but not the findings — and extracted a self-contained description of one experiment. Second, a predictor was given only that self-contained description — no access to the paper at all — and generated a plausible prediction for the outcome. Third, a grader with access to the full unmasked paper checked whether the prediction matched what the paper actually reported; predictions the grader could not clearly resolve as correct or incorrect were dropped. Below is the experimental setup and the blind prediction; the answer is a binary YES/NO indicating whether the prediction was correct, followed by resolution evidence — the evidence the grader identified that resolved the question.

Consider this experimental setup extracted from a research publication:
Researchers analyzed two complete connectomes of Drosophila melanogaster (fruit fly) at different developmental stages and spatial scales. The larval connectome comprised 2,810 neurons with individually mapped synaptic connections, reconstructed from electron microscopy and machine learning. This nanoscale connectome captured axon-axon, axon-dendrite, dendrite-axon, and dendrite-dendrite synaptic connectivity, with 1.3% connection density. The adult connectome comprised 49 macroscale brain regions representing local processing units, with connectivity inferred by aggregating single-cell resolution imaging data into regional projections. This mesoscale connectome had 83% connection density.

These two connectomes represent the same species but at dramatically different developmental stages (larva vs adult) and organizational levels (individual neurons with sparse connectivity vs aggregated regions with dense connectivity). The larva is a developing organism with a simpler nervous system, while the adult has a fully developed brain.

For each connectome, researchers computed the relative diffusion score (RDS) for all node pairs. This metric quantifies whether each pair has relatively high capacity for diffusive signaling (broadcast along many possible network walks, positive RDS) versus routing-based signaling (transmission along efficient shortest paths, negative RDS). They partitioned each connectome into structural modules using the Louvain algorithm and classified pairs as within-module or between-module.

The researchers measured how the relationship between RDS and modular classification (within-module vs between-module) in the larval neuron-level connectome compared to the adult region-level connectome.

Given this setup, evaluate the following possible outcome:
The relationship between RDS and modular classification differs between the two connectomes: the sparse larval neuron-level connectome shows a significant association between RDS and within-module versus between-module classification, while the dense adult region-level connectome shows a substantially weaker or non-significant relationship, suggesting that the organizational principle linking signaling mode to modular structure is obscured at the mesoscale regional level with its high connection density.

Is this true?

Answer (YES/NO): NO